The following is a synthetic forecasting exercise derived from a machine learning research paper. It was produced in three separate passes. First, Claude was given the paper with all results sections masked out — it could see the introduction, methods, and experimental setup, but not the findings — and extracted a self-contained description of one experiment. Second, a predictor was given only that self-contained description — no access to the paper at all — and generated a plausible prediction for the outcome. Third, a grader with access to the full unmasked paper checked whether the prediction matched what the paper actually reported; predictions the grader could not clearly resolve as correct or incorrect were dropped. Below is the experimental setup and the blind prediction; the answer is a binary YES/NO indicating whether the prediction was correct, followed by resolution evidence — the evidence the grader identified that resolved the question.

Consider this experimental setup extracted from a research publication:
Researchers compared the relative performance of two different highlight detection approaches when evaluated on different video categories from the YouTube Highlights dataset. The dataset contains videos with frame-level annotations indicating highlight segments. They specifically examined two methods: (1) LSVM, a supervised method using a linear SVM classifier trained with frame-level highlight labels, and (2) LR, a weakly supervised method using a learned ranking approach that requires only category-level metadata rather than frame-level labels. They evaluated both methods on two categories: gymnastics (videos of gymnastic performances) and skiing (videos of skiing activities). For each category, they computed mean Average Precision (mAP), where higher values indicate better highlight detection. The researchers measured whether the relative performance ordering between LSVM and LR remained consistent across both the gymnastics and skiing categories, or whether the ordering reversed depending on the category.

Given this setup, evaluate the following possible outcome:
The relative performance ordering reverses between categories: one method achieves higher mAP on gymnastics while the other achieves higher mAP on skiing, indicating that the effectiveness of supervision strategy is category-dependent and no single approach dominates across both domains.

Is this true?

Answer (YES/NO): NO